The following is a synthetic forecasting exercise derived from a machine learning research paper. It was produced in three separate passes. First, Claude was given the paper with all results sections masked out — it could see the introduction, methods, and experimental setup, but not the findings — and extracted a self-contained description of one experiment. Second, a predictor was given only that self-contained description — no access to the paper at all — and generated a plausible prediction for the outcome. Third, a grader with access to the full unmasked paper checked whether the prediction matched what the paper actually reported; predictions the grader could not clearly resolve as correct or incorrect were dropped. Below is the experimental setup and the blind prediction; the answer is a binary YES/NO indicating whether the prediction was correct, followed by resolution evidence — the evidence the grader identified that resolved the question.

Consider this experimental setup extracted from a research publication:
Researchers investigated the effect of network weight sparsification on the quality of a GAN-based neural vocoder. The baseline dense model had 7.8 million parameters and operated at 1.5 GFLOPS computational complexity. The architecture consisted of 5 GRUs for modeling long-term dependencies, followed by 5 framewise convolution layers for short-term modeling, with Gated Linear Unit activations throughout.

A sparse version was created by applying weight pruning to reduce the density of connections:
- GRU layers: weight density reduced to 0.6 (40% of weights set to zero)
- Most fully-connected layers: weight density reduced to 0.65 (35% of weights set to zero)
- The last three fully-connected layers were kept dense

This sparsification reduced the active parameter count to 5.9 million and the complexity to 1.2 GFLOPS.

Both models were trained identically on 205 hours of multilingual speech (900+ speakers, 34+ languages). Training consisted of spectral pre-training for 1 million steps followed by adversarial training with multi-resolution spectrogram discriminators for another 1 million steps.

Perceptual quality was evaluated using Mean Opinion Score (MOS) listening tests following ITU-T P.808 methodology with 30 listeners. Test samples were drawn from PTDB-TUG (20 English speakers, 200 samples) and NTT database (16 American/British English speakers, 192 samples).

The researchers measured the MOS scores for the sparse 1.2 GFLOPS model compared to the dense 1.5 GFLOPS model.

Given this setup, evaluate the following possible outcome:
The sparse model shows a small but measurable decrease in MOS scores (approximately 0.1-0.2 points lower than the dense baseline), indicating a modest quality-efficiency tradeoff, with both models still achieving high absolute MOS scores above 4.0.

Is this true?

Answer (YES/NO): NO